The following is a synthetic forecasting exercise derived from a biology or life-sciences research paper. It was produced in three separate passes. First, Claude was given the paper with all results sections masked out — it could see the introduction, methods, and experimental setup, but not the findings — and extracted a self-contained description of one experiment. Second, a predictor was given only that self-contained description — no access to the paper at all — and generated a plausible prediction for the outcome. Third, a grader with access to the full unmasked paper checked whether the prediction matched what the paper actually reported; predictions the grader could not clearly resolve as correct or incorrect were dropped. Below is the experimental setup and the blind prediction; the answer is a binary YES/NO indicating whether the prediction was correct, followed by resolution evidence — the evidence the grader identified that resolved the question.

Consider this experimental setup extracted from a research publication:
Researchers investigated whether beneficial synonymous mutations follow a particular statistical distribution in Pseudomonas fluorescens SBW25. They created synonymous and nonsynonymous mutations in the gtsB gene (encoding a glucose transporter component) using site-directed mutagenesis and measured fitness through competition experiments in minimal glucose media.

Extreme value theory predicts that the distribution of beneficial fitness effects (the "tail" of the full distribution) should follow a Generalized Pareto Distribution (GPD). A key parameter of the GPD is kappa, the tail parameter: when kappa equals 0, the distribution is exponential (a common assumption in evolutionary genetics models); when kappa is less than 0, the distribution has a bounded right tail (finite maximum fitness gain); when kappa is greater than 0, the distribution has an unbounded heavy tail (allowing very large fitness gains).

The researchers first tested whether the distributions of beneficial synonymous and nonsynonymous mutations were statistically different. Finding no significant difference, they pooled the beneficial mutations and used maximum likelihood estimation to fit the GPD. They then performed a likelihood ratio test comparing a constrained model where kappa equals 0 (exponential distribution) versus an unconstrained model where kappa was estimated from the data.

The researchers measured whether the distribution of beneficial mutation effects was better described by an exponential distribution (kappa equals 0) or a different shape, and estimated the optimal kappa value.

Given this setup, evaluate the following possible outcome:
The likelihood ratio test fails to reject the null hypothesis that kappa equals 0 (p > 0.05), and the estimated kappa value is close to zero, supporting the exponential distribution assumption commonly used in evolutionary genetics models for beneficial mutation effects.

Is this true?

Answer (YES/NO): NO